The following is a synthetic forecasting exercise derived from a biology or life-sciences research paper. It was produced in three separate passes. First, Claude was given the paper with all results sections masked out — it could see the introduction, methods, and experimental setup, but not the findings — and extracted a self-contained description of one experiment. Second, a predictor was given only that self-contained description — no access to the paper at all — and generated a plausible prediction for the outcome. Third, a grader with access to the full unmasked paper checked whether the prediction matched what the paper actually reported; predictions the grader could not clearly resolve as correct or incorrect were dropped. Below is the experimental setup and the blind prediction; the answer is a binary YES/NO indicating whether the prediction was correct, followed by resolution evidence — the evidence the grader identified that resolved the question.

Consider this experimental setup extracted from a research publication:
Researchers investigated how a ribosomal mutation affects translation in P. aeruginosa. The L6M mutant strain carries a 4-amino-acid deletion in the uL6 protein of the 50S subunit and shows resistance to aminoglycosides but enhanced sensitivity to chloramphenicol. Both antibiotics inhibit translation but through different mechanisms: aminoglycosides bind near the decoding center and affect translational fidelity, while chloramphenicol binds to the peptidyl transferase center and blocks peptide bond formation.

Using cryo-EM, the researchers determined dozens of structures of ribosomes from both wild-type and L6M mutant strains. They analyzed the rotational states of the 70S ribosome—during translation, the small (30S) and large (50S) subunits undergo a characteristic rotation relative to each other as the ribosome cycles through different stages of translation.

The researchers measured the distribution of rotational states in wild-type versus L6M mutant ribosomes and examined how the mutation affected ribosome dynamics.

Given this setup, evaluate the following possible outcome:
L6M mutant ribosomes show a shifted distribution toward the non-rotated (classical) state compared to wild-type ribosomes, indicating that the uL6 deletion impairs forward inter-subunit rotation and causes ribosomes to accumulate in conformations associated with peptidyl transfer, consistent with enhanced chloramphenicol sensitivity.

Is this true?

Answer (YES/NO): NO